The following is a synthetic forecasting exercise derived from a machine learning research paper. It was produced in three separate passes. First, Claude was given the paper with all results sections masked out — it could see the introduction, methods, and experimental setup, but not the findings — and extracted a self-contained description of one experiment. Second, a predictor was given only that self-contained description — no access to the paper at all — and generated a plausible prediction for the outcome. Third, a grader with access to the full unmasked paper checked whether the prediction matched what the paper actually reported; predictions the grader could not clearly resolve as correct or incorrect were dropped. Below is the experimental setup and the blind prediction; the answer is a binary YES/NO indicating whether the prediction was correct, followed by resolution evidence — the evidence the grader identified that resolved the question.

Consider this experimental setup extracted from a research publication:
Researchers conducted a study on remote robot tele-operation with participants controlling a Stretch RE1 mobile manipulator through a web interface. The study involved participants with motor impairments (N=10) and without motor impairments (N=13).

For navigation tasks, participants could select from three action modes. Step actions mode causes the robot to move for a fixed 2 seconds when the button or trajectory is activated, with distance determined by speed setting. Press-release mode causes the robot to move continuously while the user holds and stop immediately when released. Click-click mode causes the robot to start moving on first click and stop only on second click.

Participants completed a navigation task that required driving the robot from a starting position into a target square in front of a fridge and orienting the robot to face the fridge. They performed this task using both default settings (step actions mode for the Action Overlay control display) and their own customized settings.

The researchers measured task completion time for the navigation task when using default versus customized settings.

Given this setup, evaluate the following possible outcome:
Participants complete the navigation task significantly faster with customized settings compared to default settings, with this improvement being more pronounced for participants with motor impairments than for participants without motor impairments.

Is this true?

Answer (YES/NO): NO